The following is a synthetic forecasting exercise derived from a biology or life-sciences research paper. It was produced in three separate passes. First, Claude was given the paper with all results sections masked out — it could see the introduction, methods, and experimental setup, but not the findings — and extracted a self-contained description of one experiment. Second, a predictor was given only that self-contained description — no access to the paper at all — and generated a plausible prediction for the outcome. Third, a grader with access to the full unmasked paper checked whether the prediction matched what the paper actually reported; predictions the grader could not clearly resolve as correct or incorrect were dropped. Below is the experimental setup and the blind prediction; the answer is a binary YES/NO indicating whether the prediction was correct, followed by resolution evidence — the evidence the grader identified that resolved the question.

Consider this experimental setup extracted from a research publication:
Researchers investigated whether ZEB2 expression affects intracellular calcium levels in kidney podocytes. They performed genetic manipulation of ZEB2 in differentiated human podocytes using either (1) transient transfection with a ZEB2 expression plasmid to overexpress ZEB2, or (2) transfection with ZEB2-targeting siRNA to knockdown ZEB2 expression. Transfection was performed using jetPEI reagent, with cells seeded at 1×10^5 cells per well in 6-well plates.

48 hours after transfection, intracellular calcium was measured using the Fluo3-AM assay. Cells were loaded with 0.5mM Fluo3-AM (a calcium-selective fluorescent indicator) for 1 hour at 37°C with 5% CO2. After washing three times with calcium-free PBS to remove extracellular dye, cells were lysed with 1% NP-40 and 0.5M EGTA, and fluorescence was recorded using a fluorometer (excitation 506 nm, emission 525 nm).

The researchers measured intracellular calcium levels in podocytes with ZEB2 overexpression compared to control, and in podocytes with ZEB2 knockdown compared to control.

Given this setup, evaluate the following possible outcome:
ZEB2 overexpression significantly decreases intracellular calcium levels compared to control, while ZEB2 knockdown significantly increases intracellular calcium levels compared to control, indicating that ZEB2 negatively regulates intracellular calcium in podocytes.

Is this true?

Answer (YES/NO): NO